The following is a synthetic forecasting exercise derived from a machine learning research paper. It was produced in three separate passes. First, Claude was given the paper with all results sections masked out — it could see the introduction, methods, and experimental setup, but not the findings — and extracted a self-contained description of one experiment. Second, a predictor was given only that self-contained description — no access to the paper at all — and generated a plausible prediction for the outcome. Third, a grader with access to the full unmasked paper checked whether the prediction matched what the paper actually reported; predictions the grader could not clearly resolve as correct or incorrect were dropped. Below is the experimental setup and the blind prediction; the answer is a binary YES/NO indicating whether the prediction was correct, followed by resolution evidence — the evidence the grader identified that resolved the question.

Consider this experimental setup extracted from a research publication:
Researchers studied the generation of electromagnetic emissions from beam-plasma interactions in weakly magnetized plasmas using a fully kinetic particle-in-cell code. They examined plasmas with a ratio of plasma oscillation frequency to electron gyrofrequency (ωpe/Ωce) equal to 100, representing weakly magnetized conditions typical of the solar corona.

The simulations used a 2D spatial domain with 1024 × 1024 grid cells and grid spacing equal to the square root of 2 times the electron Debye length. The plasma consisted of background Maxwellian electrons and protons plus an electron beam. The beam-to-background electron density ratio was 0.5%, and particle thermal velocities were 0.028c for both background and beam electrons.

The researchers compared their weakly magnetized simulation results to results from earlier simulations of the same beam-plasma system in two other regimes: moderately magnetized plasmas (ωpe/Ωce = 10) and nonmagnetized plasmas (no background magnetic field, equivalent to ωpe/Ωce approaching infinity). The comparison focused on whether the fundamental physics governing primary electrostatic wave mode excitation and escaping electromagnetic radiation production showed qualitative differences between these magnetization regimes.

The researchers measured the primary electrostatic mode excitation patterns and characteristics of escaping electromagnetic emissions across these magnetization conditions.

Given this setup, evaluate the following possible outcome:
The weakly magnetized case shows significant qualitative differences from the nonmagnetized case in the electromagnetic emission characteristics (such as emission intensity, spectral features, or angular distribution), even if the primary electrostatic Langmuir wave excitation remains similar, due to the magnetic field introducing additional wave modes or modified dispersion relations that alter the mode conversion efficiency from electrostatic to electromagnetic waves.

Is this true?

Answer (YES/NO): NO